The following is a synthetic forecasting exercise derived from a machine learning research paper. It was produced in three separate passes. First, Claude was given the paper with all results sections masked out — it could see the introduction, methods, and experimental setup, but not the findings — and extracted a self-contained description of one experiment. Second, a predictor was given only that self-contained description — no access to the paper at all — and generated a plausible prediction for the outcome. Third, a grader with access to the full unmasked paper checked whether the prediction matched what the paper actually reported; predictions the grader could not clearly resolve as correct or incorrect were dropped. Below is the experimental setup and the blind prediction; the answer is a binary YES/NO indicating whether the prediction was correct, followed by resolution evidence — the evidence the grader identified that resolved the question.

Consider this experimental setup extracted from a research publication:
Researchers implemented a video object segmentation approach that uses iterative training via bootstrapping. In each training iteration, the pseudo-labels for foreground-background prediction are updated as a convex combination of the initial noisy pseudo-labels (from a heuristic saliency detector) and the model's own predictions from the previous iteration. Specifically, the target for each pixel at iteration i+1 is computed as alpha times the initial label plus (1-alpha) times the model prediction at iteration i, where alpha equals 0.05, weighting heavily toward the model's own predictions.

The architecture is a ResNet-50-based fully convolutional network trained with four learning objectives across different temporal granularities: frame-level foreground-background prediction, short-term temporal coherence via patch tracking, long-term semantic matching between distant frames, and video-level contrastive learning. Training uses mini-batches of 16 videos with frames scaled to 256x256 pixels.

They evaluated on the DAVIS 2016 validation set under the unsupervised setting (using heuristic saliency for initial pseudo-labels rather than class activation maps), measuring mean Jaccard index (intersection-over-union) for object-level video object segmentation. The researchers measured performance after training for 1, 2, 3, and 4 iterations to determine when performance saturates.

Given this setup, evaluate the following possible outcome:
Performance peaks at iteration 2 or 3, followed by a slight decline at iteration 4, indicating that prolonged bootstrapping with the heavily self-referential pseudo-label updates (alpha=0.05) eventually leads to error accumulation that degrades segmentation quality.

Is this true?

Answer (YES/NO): NO